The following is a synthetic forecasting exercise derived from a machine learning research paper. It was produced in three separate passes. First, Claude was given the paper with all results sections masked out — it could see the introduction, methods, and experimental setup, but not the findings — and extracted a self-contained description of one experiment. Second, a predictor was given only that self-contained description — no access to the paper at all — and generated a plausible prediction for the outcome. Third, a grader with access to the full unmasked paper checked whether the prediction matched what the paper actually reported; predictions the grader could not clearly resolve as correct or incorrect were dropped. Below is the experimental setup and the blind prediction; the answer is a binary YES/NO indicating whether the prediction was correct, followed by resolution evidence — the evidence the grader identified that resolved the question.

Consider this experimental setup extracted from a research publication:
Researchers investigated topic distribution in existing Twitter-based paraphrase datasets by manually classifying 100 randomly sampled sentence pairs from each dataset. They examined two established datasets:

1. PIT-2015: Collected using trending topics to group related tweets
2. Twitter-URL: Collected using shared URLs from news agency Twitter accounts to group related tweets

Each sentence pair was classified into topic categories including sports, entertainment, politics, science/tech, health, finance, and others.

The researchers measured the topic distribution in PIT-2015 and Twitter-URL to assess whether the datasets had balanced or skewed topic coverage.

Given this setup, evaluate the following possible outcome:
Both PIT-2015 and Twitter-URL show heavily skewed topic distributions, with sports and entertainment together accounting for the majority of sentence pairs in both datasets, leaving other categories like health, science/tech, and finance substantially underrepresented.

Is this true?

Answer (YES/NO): NO